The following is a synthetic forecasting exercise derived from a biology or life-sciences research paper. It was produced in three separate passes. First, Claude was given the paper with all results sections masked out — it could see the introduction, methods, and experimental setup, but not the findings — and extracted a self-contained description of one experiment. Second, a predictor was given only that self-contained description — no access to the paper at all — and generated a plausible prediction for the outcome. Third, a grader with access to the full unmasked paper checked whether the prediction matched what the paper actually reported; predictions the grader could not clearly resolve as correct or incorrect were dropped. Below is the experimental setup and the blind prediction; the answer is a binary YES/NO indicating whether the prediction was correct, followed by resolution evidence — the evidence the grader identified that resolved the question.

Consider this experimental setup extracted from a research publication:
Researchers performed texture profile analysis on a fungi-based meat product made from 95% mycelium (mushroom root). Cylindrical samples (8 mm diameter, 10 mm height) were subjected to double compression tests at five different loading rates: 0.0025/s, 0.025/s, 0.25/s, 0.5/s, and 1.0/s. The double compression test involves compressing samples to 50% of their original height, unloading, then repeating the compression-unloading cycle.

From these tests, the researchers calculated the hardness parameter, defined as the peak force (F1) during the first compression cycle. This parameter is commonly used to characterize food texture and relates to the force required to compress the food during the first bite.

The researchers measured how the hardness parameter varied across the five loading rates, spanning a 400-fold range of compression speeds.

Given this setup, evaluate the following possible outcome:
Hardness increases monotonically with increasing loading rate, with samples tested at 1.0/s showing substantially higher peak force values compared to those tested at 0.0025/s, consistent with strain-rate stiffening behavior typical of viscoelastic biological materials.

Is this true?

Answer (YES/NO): YES